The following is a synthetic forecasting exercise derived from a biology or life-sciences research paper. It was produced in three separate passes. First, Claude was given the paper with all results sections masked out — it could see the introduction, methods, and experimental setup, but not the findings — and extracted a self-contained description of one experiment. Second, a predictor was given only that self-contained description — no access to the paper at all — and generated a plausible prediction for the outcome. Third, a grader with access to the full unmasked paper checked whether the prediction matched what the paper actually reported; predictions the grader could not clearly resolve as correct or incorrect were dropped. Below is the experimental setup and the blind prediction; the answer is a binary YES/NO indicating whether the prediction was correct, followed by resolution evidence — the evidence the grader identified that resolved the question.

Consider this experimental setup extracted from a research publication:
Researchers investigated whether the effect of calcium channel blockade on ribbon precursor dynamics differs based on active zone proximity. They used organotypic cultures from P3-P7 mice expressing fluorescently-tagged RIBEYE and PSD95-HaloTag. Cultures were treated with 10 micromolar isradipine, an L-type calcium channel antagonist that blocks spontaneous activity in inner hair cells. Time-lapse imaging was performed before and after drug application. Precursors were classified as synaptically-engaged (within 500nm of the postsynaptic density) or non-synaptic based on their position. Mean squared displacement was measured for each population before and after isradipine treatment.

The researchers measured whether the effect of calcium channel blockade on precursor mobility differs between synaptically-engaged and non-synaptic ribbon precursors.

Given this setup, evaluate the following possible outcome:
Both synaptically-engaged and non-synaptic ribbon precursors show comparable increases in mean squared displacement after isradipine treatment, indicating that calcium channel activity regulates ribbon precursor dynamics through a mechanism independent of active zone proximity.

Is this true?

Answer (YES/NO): NO